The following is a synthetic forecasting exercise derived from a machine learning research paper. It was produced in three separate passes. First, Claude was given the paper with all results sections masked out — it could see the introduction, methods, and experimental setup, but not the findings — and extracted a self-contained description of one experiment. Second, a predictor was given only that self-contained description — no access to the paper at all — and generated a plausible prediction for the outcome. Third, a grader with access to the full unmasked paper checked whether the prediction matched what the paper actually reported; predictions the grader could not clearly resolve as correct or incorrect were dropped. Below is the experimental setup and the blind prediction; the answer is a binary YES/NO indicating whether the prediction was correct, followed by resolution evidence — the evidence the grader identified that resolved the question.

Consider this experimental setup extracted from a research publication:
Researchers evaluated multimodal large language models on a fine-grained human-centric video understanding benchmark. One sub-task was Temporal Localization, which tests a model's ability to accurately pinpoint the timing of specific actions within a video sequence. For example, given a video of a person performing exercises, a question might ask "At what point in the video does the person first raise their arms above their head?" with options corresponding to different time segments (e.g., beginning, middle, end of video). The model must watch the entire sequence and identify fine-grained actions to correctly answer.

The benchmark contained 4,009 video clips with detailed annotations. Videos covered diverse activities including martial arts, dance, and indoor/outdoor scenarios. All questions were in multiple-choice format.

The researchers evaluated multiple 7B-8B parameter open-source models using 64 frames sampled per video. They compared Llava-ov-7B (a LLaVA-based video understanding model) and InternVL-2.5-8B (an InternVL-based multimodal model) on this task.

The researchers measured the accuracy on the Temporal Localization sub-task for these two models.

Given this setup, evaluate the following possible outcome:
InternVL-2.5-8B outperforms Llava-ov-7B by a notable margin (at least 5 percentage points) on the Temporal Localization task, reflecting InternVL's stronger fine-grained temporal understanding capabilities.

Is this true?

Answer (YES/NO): YES